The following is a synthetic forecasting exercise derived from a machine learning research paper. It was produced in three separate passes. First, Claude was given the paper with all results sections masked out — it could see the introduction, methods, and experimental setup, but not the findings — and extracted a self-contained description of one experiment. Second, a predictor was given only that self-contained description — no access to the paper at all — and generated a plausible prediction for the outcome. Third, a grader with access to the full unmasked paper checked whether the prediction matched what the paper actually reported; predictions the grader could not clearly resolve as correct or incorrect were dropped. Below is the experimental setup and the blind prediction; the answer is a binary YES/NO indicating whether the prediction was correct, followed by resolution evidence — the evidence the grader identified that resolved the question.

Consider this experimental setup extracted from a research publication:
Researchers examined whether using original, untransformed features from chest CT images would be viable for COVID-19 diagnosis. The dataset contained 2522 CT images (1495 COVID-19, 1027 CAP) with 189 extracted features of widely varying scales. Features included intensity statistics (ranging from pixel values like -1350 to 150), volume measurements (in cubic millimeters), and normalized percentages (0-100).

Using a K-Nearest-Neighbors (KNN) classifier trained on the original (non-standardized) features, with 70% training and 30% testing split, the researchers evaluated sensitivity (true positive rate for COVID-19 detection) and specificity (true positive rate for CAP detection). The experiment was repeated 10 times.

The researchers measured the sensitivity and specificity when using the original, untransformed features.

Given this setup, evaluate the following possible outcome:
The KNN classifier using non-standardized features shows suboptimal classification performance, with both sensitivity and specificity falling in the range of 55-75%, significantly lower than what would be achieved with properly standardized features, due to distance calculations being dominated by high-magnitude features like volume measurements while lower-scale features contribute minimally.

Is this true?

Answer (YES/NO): NO